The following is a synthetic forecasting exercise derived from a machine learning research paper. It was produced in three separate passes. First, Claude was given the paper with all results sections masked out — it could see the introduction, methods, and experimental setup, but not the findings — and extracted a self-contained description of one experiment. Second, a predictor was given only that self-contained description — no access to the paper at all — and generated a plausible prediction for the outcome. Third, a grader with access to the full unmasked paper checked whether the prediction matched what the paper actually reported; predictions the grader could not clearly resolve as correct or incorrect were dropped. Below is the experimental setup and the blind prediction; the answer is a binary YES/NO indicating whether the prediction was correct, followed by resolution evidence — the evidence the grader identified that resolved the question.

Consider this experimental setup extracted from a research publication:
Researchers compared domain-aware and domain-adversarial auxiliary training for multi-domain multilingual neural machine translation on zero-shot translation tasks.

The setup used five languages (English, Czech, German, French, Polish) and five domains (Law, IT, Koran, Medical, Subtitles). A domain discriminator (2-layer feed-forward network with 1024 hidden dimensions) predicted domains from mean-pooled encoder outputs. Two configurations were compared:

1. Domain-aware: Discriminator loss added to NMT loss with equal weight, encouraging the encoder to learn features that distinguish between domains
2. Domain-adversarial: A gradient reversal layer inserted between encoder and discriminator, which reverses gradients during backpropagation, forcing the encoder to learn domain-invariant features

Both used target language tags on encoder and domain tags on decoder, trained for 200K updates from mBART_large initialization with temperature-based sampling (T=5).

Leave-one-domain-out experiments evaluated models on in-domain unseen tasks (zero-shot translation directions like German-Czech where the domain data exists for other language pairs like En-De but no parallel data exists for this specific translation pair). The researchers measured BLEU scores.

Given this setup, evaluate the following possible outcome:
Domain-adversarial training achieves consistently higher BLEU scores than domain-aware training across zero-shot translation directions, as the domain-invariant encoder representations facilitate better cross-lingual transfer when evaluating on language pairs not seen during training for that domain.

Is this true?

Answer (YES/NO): NO